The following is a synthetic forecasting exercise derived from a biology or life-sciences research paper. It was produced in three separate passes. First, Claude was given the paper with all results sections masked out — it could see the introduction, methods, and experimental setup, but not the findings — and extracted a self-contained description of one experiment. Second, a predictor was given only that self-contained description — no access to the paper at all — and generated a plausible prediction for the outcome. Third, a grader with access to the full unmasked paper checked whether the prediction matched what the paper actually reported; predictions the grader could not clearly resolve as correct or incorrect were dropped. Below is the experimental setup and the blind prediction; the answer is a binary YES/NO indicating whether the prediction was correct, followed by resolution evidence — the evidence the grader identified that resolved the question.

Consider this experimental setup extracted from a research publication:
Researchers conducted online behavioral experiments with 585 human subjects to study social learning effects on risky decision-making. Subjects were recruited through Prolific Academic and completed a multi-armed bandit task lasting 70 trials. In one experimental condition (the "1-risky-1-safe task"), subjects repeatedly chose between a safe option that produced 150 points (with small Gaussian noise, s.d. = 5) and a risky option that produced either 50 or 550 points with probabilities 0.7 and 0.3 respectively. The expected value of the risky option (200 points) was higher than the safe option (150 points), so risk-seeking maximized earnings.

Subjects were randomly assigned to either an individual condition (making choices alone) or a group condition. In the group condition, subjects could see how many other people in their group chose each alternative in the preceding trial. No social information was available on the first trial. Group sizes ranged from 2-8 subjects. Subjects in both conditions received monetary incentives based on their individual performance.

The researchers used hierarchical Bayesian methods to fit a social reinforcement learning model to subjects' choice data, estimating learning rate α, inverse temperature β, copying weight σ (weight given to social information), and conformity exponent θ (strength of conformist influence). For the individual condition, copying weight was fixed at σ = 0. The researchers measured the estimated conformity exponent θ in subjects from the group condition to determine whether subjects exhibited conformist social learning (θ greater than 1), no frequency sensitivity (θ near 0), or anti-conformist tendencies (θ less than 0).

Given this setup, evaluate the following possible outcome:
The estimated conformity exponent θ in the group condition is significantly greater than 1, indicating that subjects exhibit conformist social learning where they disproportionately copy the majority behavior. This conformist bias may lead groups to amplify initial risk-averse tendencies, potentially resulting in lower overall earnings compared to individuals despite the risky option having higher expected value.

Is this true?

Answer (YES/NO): NO